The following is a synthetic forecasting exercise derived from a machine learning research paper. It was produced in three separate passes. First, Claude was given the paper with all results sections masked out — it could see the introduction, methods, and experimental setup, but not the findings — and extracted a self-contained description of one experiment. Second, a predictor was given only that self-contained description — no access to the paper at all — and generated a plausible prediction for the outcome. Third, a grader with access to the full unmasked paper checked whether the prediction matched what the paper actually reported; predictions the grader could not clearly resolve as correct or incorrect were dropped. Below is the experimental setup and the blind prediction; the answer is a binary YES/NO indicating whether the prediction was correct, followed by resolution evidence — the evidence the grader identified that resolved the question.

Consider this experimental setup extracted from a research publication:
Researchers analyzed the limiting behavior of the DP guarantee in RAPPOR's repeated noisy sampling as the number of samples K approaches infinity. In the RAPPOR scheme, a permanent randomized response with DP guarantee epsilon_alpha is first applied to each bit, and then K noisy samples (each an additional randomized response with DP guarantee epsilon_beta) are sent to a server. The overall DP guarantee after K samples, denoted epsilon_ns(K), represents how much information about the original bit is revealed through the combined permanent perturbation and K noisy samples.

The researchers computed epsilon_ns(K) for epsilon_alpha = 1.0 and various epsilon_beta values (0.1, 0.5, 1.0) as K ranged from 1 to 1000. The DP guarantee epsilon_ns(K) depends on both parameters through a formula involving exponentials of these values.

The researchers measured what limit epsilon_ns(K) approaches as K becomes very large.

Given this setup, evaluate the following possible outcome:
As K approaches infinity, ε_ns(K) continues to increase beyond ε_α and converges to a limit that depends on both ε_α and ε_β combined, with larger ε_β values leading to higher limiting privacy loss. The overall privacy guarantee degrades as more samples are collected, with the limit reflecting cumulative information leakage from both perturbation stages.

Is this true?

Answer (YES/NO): NO